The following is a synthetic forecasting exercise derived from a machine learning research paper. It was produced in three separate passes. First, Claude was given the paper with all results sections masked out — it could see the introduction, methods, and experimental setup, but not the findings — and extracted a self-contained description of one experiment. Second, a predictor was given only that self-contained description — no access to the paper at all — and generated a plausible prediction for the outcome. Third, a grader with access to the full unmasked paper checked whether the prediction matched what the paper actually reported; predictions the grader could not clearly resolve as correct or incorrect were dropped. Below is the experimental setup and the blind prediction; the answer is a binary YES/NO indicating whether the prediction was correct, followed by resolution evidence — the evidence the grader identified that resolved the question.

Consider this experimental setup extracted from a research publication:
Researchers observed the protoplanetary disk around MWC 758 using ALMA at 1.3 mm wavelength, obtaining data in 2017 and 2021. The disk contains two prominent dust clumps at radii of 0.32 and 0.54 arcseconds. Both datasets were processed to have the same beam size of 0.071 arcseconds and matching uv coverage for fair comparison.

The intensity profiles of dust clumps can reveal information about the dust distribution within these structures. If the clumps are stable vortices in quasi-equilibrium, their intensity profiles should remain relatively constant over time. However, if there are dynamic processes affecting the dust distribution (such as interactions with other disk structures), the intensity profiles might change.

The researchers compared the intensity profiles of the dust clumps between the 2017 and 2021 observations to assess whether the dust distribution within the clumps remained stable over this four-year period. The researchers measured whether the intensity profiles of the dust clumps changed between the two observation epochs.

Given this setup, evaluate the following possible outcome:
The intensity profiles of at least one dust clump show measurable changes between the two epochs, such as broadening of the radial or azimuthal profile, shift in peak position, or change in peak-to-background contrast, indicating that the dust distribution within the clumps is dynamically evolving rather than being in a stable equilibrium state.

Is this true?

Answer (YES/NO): YES